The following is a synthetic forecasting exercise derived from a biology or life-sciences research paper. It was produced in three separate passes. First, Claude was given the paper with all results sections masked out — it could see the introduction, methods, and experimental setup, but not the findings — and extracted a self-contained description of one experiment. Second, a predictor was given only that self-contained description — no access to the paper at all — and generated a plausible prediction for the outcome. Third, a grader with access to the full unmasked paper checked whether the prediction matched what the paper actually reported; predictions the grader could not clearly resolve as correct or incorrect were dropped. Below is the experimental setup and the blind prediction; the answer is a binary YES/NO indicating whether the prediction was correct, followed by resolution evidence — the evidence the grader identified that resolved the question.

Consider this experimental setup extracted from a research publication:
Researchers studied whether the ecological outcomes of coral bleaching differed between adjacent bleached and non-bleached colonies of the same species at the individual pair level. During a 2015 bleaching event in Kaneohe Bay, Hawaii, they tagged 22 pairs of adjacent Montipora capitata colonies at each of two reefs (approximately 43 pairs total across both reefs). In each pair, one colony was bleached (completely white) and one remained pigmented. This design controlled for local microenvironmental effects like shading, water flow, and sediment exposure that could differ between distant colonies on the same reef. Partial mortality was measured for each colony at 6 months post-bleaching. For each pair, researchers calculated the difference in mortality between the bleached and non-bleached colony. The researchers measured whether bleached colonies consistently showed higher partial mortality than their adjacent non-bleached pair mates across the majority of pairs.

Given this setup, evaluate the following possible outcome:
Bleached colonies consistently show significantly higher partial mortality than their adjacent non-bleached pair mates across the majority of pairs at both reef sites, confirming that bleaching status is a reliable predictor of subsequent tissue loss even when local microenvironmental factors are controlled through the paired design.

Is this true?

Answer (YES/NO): YES